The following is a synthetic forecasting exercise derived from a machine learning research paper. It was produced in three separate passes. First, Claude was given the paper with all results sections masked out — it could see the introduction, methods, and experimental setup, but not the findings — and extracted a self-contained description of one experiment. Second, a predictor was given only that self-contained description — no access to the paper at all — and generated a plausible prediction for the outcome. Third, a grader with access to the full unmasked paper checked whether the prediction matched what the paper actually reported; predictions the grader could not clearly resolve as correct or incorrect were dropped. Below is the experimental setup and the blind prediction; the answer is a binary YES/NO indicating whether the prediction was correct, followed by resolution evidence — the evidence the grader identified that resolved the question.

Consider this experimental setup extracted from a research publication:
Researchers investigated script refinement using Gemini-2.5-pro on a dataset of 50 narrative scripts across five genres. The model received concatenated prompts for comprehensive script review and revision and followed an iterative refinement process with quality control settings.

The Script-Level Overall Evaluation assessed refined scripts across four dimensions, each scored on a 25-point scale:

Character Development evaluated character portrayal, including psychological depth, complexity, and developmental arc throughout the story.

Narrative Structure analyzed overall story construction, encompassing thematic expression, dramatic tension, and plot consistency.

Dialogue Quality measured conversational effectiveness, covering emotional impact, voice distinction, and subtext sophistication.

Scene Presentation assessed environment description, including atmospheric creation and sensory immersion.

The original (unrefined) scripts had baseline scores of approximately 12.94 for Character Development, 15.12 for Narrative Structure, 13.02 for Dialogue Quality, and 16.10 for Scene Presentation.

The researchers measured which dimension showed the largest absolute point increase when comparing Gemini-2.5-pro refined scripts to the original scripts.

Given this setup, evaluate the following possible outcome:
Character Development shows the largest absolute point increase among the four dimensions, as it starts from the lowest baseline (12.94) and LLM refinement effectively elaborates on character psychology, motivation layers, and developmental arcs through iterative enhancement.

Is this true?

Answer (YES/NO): YES